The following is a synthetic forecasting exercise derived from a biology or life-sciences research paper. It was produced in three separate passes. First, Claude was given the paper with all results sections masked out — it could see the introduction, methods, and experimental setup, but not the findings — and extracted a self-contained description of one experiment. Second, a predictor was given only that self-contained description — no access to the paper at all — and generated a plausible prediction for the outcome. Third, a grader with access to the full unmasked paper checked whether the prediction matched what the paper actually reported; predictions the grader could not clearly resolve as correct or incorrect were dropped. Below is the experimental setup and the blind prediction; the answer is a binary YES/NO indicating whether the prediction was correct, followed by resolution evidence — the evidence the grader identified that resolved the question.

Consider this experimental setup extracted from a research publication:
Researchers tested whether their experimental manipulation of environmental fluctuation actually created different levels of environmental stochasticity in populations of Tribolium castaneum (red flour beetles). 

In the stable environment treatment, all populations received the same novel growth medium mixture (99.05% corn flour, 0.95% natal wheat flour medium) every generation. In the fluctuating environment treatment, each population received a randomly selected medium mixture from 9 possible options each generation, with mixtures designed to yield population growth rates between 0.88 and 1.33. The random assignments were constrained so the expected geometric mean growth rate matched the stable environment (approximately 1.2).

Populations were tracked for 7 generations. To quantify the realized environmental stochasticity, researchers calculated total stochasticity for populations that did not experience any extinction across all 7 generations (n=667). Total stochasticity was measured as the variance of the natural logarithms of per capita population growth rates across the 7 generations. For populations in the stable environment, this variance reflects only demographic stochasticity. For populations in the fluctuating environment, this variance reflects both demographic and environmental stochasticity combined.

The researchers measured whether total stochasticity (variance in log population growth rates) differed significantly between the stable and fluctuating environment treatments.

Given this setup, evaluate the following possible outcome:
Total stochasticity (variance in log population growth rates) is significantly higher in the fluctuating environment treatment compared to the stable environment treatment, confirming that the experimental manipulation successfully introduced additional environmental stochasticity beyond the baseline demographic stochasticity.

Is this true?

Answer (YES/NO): YES